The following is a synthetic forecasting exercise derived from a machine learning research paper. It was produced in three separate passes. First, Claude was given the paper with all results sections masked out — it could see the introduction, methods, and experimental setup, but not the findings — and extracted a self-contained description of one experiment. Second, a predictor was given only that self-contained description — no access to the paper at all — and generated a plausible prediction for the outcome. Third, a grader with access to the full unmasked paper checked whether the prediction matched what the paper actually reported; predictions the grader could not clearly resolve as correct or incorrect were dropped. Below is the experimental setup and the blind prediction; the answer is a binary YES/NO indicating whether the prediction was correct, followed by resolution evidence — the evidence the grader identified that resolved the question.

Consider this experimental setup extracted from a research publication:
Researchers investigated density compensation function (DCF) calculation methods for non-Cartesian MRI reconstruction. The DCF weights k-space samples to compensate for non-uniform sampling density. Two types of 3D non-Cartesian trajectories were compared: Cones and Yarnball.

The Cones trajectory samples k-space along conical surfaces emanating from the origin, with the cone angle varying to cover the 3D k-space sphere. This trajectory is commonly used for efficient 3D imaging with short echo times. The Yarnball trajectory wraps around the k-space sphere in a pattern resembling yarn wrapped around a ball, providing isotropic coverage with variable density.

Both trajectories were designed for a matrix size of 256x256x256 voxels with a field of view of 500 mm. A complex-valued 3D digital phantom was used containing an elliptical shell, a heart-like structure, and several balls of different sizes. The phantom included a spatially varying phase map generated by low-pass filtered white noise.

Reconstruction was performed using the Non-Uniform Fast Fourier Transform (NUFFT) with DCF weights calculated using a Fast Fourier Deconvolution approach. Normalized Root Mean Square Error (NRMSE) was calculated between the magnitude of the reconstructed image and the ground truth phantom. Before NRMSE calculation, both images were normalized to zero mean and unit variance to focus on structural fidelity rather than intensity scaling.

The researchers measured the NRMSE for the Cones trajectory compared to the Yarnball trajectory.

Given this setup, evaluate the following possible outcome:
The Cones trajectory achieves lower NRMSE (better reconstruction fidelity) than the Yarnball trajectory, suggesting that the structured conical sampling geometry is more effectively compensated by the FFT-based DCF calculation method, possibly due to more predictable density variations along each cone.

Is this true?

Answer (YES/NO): YES